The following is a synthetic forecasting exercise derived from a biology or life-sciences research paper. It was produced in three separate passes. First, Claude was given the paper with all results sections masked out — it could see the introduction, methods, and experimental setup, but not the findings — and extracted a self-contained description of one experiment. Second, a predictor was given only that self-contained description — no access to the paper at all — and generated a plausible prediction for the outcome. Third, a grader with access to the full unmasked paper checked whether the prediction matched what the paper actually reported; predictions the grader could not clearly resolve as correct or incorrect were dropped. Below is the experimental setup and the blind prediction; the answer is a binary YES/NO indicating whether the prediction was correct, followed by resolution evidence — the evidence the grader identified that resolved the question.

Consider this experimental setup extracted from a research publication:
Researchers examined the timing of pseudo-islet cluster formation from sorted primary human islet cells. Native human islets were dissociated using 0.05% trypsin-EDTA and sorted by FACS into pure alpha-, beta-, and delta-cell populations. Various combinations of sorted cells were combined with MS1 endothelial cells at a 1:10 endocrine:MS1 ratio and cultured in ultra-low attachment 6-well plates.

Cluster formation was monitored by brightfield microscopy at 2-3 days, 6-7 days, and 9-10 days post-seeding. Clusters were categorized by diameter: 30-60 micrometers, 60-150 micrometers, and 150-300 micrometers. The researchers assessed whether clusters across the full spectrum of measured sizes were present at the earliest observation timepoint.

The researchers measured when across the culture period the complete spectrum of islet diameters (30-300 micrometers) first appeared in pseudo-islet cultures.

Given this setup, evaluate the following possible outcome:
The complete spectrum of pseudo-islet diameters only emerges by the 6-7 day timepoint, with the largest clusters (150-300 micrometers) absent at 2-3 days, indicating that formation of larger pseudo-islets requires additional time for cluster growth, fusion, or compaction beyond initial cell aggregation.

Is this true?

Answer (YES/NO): NO